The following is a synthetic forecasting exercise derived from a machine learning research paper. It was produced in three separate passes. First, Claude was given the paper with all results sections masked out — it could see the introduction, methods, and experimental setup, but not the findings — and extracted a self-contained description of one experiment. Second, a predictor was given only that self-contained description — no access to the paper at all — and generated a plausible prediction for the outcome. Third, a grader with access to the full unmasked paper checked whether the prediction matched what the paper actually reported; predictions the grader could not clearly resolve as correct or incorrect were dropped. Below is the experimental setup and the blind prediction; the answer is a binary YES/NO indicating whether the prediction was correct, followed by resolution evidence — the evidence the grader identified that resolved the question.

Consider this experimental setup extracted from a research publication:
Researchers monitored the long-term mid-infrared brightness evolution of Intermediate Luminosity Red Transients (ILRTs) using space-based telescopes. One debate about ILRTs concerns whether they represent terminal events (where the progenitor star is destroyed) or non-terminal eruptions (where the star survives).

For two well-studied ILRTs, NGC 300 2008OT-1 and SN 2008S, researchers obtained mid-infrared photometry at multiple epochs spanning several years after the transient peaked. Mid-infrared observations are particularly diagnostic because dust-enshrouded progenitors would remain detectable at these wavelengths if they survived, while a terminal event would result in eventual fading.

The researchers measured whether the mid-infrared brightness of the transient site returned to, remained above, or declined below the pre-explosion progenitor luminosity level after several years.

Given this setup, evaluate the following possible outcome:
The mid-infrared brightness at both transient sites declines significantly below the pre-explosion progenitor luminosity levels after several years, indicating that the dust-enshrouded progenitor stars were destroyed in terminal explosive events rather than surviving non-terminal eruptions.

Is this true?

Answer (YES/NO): YES